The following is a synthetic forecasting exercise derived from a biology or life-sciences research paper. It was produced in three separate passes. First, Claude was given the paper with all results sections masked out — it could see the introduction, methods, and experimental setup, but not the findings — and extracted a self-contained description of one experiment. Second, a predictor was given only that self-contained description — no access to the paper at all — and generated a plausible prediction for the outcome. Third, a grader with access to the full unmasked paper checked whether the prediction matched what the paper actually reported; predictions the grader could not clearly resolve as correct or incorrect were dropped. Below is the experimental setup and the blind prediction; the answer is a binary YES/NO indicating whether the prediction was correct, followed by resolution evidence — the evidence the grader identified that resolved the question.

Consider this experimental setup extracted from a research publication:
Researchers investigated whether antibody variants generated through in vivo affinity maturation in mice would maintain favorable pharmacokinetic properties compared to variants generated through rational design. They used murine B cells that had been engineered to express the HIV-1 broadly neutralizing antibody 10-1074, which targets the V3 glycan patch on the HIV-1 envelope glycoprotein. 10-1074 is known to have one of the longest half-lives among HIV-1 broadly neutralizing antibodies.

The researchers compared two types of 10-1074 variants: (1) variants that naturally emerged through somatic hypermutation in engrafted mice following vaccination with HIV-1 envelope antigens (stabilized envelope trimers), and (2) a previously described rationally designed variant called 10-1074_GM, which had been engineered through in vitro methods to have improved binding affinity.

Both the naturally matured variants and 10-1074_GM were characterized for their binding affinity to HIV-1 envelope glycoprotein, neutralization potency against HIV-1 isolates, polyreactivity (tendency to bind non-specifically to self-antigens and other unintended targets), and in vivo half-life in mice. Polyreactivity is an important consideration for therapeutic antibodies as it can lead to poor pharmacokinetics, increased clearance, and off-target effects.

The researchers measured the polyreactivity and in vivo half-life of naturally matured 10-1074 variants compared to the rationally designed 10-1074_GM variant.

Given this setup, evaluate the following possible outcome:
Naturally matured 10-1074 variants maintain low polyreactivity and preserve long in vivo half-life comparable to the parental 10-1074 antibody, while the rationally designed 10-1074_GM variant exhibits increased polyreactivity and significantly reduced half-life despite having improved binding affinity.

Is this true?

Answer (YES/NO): YES